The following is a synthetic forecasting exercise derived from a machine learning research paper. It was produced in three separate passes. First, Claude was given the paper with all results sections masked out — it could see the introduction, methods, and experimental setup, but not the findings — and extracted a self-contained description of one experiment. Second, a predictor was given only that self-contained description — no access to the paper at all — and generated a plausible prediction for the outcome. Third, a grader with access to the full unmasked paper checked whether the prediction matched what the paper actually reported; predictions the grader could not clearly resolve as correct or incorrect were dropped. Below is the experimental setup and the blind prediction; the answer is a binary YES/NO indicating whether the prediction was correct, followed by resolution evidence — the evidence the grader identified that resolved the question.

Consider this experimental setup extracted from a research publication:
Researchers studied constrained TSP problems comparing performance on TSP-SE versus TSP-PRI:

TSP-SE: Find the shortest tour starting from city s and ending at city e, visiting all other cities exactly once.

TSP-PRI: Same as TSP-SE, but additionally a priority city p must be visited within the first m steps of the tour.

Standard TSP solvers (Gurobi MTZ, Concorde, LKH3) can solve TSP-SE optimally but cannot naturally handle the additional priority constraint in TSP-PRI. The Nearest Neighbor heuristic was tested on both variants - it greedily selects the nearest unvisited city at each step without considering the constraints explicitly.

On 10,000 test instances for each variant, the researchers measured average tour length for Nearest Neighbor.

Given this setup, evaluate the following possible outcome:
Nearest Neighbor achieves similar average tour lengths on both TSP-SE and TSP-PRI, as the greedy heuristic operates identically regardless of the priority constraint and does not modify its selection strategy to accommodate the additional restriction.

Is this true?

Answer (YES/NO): NO